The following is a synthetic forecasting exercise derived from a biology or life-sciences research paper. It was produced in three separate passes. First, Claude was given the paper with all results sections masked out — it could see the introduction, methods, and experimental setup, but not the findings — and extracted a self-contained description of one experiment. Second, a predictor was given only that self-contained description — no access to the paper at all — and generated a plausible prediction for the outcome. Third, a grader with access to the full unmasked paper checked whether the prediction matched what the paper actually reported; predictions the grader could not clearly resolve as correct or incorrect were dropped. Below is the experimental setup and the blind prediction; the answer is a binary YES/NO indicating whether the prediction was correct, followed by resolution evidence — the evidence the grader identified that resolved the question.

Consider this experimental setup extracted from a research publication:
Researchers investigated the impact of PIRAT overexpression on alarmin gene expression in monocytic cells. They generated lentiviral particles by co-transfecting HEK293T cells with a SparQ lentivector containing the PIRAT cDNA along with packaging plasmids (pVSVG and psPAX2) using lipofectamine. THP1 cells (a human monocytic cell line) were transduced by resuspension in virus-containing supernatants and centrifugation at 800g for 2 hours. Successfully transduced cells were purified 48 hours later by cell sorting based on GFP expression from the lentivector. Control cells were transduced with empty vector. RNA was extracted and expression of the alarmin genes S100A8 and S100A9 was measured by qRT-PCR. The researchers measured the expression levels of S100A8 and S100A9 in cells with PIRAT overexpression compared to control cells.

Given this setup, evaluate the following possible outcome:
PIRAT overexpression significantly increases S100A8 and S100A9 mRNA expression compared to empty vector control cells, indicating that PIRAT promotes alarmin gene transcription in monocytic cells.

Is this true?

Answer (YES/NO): NO